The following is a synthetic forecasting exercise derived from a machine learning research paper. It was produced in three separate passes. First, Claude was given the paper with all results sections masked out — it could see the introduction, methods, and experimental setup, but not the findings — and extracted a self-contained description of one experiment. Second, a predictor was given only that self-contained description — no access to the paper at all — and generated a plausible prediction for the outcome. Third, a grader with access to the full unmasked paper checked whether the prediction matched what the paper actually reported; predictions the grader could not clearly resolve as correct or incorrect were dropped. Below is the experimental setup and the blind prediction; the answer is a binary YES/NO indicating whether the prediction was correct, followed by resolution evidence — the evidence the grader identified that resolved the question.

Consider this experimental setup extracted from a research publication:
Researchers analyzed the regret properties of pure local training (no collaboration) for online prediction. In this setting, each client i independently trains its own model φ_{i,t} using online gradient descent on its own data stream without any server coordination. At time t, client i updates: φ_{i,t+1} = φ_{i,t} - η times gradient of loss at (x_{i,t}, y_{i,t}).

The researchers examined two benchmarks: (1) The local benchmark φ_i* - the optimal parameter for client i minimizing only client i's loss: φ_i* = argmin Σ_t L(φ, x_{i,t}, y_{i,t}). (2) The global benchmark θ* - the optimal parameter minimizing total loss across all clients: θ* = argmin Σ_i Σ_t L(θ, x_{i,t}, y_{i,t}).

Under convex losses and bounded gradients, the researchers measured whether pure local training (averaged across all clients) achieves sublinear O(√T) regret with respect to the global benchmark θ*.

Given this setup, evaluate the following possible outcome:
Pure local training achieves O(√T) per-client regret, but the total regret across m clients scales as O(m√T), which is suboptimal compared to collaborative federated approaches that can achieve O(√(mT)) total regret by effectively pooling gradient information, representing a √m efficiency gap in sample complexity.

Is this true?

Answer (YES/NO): NO